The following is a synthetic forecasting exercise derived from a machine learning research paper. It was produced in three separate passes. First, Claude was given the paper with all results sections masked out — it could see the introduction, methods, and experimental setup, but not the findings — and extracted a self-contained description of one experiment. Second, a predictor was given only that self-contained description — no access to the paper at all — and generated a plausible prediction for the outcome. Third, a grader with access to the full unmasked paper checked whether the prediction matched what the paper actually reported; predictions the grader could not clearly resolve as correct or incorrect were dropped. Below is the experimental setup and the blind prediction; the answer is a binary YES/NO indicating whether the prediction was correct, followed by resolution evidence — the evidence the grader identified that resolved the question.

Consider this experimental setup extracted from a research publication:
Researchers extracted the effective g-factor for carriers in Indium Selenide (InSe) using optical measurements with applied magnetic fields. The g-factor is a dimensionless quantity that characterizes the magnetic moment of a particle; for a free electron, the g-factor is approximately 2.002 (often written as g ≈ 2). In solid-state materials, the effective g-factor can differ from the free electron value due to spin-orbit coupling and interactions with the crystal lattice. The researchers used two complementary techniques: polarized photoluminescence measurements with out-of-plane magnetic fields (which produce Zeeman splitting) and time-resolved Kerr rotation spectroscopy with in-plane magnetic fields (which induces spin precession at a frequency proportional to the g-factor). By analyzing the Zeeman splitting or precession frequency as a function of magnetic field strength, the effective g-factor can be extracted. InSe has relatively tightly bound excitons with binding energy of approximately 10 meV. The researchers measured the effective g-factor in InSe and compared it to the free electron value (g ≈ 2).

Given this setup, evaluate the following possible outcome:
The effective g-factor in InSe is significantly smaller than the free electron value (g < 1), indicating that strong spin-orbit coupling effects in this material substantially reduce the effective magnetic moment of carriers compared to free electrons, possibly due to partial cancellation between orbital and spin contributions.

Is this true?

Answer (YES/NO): YES